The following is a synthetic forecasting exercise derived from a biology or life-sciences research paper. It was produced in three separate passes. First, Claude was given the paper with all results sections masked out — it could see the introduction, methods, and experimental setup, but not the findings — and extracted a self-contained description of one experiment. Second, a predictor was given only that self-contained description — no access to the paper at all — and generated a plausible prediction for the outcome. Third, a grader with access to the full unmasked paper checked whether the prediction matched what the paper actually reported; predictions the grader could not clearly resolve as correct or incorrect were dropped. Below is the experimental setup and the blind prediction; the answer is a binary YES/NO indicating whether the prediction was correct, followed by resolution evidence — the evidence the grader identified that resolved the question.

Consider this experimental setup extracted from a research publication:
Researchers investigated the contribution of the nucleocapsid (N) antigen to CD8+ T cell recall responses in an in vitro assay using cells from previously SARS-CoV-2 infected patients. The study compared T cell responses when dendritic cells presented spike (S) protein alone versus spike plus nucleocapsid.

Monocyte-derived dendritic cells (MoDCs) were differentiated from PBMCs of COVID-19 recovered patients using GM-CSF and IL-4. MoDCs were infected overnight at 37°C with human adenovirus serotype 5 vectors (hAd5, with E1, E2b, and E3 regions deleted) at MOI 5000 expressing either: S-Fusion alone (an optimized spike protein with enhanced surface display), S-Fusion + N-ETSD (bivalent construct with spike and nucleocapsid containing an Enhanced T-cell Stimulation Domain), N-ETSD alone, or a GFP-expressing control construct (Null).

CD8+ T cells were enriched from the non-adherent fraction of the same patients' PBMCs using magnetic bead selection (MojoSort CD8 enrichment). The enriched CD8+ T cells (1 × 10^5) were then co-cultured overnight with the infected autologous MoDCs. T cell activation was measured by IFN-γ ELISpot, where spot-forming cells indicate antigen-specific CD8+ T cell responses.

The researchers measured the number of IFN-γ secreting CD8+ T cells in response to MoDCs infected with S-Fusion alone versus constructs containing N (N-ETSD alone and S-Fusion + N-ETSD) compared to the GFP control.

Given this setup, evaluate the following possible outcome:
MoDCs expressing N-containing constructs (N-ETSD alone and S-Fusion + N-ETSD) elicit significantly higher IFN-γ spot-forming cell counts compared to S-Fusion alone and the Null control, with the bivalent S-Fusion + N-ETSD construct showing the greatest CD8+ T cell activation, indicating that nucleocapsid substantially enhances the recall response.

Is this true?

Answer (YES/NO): NO